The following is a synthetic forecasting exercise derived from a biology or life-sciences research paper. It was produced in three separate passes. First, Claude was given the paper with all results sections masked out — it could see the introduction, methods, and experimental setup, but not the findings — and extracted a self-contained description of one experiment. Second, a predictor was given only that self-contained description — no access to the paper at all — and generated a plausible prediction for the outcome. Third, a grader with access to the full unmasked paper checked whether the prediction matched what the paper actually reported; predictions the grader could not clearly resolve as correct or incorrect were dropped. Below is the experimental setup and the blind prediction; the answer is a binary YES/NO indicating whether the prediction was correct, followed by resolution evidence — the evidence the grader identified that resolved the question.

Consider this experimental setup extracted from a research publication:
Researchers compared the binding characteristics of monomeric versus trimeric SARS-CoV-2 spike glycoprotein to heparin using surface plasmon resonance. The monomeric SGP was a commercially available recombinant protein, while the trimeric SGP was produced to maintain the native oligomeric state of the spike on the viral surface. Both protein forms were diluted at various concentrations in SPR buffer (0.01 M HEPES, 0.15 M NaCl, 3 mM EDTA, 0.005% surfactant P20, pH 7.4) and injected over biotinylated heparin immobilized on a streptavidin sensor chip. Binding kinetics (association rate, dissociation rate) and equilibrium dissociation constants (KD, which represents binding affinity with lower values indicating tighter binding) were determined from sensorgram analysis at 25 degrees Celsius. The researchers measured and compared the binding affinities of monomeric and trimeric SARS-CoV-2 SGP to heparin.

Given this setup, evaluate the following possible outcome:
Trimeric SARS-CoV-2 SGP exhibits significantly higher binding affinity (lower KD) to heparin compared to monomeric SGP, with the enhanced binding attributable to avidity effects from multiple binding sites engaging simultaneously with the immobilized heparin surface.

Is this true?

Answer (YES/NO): NO